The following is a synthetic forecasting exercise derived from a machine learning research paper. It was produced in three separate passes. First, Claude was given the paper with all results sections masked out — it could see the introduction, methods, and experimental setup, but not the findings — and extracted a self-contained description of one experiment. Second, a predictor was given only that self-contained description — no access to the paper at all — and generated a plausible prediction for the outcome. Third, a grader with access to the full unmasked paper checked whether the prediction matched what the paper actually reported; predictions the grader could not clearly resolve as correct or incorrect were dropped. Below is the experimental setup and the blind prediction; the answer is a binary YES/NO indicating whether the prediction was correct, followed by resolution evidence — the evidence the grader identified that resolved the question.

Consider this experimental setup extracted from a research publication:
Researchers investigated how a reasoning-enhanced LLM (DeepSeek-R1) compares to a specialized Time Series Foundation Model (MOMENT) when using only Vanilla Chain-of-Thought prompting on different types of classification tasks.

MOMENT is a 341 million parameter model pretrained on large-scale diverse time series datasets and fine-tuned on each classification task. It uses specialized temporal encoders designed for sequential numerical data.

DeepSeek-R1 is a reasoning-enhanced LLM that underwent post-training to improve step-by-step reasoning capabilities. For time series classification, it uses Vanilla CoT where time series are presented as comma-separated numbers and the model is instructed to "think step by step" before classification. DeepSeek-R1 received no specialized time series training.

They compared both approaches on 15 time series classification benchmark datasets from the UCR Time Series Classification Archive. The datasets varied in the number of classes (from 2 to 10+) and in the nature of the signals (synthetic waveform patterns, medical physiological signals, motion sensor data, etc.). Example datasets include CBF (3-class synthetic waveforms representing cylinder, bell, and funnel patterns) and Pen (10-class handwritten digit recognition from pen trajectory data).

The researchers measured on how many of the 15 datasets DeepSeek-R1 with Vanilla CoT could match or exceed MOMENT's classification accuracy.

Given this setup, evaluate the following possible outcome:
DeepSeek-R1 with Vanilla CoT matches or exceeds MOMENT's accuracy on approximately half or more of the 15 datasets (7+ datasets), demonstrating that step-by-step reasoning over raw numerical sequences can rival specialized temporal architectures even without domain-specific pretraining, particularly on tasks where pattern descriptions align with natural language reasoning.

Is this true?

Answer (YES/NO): NO